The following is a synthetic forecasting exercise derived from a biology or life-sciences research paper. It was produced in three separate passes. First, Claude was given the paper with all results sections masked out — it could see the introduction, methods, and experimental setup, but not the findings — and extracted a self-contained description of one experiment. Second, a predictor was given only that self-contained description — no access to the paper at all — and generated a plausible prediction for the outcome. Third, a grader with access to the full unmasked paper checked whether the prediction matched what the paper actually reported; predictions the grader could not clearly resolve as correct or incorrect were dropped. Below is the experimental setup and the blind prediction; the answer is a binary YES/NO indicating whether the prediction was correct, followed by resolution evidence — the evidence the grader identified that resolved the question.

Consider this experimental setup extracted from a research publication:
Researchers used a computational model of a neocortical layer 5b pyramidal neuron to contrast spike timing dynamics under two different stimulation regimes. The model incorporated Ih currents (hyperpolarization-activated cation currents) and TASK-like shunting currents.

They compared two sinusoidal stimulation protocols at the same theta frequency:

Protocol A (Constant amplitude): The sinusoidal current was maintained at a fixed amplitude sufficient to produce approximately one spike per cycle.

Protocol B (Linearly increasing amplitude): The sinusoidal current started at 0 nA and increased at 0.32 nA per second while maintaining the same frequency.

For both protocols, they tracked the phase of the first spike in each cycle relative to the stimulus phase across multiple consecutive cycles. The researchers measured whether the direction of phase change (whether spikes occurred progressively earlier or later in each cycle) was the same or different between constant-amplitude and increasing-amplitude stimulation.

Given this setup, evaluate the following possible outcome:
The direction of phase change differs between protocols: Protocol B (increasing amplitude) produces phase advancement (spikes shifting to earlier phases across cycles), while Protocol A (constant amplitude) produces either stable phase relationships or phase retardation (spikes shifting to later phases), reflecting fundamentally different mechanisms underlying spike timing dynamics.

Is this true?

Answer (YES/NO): YES